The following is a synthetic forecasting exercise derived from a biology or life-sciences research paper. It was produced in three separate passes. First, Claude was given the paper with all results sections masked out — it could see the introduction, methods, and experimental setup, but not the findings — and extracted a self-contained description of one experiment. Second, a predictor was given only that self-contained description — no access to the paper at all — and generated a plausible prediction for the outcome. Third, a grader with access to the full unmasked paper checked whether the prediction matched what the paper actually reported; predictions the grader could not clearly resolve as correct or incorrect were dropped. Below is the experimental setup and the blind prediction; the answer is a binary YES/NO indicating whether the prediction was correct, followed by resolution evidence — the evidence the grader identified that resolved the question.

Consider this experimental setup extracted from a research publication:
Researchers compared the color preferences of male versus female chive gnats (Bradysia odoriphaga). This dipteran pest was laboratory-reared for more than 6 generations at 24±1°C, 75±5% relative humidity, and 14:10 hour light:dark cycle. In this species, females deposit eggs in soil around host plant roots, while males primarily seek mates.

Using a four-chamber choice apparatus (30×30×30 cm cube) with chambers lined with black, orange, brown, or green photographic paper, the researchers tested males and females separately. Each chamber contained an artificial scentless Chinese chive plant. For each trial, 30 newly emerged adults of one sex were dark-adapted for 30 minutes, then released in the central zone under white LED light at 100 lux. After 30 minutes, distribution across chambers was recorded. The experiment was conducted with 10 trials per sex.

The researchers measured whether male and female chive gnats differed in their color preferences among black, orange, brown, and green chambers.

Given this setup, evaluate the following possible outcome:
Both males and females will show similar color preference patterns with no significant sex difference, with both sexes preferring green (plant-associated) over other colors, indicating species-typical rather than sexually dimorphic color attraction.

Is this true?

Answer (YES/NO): NO